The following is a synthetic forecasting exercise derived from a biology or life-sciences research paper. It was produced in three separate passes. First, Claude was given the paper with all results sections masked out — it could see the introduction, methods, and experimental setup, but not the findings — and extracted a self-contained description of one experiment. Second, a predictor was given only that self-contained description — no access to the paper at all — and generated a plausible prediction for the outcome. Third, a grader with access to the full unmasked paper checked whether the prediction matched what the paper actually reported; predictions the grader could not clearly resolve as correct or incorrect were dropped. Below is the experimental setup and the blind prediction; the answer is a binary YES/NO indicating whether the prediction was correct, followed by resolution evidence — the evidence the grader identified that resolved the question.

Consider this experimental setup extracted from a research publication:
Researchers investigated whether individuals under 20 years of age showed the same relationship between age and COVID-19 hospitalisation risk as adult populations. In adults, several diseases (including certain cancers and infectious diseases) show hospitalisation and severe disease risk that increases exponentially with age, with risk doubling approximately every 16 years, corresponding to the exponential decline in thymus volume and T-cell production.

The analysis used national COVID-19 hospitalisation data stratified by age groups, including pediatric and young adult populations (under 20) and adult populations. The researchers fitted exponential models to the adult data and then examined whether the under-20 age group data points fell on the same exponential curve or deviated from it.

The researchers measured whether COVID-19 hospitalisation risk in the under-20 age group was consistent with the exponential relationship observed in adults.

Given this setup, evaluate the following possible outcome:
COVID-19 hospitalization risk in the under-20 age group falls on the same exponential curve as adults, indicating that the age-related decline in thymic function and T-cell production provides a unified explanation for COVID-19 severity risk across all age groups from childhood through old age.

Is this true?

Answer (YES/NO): NO